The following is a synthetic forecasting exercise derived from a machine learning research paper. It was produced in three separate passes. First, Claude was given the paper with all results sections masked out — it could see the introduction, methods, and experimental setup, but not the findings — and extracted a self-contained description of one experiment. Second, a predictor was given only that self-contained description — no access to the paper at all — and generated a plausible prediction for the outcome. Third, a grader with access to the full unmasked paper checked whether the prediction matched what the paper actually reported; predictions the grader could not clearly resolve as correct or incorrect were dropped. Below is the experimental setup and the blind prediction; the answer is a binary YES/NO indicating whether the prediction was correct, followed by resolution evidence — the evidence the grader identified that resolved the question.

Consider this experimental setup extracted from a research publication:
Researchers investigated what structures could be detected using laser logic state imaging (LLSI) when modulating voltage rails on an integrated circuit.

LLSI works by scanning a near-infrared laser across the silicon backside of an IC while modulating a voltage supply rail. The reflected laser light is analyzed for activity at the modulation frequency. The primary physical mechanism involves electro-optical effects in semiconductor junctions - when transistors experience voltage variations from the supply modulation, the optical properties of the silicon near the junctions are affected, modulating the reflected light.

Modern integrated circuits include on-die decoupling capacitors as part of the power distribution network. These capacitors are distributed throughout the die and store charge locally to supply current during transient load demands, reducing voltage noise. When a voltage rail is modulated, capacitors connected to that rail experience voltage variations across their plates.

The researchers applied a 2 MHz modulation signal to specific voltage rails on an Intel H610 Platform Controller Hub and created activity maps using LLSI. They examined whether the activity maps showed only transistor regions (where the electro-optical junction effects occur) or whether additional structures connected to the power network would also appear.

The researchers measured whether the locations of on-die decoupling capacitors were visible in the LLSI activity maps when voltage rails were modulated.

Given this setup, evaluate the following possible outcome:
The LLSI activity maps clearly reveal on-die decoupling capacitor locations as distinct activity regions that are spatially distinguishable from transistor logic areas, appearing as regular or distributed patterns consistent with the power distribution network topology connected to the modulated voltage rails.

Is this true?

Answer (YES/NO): YES